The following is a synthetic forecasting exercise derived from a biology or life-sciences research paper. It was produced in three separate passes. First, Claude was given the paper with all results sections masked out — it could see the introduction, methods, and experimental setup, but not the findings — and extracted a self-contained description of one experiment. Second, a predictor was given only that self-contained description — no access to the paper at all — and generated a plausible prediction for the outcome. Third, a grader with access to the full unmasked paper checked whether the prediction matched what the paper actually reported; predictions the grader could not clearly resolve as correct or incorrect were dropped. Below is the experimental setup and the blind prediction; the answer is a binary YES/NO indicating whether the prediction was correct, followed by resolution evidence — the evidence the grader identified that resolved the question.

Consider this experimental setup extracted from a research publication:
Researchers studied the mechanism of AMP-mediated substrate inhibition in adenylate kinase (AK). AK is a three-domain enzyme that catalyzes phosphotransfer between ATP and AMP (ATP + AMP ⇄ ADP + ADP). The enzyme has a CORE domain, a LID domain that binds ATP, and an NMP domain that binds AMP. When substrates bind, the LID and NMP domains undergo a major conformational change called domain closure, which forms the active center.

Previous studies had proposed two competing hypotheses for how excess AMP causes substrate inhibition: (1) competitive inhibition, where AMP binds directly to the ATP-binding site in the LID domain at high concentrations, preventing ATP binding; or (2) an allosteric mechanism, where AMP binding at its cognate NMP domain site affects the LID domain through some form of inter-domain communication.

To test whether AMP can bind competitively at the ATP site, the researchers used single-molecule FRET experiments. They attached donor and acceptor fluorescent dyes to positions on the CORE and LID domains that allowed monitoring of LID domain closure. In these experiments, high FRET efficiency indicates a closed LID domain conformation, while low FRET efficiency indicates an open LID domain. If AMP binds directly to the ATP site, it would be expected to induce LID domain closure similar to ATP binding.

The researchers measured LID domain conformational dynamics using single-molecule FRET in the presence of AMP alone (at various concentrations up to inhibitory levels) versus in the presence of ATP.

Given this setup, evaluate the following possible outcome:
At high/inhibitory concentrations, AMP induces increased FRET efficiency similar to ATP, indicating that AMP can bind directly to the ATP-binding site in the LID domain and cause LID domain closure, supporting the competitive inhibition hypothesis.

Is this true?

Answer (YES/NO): NO